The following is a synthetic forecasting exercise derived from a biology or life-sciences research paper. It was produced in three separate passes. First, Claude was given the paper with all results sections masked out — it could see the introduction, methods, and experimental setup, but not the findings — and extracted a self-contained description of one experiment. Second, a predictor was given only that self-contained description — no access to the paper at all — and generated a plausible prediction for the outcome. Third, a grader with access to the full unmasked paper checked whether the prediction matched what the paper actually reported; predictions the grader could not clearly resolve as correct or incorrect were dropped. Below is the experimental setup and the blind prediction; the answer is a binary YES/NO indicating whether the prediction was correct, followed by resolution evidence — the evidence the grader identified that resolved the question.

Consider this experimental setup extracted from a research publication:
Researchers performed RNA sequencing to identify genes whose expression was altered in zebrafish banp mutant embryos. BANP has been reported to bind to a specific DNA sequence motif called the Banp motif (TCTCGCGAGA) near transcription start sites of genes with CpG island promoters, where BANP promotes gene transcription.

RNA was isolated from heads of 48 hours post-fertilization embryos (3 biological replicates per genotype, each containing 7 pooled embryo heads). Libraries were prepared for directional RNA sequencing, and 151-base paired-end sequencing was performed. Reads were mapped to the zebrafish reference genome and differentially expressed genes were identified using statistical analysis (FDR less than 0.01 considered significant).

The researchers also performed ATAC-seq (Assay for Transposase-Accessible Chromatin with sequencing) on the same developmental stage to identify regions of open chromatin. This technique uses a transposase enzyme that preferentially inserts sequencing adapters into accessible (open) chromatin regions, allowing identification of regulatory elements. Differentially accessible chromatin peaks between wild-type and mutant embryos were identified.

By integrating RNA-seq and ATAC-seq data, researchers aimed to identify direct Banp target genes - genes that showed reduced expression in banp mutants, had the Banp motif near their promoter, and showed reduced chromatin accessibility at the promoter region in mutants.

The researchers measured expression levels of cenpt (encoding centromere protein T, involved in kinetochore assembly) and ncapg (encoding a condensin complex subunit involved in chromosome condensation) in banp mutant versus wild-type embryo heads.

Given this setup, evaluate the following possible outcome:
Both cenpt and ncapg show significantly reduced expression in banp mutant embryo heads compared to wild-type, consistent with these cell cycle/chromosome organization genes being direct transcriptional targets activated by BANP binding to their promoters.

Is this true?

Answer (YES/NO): YES